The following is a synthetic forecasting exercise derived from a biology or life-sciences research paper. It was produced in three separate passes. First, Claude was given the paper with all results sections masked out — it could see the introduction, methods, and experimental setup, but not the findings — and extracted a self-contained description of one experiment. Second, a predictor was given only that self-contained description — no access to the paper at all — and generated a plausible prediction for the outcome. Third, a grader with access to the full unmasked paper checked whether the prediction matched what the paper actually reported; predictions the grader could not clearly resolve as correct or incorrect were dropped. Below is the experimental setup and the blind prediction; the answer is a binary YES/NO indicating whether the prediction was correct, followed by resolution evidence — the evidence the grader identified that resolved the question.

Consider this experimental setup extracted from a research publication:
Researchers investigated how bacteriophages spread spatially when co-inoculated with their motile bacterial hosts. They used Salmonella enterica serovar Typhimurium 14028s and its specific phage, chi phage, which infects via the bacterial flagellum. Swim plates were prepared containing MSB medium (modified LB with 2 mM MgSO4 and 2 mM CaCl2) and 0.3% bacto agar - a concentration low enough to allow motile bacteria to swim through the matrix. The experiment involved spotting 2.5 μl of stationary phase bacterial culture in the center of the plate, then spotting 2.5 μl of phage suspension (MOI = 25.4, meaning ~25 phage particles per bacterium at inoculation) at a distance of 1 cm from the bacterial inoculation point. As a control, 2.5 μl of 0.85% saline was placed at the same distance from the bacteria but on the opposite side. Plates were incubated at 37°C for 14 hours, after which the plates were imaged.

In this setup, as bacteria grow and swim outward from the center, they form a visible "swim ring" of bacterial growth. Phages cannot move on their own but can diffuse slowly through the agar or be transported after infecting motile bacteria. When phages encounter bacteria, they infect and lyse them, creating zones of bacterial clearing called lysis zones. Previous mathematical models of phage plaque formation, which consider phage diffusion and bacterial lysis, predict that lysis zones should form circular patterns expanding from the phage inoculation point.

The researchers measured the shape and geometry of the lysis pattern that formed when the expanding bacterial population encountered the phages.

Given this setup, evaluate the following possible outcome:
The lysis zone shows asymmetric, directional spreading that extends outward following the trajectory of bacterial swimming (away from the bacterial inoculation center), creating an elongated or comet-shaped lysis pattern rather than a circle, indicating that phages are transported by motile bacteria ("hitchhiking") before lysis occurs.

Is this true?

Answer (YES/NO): NO